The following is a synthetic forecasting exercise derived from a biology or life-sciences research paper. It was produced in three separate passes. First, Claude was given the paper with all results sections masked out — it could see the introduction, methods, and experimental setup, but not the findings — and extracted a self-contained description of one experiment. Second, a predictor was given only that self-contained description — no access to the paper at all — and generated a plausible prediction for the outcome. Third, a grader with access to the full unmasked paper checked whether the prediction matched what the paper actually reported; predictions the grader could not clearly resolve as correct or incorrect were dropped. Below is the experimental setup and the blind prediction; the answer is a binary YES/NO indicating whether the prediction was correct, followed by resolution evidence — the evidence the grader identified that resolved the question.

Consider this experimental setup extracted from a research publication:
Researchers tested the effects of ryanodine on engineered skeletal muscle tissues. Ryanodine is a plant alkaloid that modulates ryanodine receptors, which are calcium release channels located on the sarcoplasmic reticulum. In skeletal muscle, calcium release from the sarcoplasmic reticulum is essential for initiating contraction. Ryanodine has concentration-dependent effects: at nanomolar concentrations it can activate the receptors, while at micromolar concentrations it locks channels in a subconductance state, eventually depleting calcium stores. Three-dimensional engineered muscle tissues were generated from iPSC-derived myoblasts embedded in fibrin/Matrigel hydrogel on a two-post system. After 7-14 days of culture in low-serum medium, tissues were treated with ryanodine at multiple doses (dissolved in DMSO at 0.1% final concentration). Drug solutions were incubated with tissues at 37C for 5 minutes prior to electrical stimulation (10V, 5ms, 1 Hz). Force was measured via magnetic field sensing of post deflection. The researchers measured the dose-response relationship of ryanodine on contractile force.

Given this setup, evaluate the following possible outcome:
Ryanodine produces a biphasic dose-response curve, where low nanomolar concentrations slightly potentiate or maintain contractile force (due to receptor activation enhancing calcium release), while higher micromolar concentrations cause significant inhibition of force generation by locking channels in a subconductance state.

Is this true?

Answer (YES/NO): YES